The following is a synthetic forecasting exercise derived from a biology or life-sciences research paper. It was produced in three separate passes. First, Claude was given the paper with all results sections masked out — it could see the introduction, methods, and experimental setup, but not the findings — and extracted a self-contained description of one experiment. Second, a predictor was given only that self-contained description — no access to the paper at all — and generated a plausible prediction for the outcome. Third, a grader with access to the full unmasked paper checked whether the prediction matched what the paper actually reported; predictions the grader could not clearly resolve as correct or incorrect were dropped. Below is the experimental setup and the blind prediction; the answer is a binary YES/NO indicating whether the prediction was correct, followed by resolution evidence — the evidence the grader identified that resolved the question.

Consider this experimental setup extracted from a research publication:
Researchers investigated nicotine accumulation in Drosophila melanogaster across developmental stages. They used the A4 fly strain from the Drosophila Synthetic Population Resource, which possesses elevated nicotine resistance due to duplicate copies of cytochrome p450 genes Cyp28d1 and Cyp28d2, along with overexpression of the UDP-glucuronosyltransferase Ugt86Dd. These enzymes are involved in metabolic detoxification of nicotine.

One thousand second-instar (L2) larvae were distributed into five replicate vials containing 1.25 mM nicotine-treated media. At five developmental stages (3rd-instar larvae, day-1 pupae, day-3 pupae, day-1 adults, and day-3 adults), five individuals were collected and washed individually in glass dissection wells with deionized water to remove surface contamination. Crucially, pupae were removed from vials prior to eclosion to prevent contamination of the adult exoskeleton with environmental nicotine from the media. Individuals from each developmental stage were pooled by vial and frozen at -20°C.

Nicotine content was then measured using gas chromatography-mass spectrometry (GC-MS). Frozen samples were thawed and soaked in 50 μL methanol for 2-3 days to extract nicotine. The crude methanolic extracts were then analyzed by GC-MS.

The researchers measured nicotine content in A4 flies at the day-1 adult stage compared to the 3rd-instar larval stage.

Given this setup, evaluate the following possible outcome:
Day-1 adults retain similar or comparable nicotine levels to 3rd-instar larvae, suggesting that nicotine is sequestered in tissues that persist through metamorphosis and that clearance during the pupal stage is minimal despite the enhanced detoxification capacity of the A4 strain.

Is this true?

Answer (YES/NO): NO